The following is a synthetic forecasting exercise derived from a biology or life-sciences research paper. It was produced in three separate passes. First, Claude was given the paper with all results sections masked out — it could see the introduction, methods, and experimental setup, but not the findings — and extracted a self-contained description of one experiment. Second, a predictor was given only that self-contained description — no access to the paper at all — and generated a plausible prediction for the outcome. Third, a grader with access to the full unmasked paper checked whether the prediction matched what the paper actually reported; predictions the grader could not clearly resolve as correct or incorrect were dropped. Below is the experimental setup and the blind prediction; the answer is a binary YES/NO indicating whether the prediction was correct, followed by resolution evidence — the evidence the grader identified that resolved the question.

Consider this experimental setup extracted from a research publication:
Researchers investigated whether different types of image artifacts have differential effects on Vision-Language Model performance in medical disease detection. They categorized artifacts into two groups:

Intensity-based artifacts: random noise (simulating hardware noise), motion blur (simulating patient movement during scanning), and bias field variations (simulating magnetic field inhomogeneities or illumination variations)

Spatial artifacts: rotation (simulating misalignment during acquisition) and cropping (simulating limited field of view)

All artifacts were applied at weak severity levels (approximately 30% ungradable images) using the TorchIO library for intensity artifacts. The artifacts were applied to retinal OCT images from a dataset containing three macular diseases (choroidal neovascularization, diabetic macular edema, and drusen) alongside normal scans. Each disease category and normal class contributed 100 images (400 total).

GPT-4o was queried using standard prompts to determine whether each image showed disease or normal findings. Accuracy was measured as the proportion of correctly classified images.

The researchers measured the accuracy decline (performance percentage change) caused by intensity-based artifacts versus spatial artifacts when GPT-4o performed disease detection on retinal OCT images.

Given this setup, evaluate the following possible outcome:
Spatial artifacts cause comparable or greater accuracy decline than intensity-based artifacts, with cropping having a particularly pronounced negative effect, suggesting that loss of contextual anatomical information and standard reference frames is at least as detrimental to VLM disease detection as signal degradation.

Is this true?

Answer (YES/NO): NO